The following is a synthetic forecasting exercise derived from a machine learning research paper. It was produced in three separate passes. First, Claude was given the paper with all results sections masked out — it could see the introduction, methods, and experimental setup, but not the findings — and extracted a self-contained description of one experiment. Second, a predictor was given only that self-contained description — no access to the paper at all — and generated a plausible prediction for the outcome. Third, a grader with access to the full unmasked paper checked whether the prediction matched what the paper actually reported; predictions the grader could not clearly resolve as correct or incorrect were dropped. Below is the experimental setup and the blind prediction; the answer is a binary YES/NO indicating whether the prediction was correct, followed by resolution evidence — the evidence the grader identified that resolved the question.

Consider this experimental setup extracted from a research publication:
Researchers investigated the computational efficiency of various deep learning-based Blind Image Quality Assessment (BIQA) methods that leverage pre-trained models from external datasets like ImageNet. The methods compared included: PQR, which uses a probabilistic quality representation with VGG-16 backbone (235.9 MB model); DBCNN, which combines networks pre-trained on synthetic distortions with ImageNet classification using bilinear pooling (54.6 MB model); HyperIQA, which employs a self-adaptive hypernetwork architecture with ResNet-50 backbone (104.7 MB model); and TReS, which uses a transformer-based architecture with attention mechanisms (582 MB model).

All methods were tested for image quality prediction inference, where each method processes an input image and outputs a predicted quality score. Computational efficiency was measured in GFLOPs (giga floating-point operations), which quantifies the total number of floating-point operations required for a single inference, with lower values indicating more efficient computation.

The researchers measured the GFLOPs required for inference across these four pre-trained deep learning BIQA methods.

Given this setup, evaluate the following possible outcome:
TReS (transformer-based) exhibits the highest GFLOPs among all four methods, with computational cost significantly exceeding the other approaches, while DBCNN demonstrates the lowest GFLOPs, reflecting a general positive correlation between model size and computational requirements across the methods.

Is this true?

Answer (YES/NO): NO